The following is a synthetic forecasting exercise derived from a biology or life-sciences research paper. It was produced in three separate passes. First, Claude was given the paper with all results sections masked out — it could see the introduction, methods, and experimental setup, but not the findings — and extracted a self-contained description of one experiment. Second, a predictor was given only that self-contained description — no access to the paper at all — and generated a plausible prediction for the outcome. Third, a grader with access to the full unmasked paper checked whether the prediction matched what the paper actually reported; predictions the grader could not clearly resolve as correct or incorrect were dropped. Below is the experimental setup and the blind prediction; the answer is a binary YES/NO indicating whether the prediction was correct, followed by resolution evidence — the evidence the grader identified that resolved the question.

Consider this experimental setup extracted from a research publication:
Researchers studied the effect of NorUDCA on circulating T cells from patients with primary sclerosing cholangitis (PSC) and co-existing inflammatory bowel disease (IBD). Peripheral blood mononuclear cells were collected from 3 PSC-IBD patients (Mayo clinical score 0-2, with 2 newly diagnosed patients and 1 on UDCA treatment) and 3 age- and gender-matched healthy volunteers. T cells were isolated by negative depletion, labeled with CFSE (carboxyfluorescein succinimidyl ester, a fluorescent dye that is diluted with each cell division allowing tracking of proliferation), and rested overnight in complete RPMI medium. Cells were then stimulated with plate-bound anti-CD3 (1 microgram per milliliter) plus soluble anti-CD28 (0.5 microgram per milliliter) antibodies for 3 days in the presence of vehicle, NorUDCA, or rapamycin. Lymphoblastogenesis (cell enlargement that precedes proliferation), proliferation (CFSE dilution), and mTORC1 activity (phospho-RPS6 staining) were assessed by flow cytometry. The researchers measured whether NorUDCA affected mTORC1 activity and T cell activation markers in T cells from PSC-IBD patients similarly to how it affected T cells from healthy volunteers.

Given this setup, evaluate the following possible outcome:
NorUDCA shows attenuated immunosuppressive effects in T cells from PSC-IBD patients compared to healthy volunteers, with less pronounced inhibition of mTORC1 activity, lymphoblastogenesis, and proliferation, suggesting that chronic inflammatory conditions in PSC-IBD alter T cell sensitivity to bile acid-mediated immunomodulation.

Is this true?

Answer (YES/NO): NO